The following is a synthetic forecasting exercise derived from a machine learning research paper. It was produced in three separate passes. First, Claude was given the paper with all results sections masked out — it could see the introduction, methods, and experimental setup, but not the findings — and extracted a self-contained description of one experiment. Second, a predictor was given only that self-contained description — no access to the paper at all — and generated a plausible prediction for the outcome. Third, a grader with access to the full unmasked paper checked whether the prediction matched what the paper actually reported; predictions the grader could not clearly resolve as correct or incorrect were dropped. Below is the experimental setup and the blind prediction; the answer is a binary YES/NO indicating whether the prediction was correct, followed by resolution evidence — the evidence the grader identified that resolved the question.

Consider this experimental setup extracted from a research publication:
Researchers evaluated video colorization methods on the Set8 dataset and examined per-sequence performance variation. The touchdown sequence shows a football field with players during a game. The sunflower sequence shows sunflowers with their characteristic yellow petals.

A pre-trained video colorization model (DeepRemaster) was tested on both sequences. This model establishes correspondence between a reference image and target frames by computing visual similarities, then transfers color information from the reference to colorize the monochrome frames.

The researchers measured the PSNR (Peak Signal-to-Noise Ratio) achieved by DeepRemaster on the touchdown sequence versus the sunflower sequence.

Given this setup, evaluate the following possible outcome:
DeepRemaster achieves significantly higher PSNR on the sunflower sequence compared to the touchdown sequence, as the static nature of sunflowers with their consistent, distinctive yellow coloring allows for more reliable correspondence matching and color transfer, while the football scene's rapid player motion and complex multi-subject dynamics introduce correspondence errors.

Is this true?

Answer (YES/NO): NO